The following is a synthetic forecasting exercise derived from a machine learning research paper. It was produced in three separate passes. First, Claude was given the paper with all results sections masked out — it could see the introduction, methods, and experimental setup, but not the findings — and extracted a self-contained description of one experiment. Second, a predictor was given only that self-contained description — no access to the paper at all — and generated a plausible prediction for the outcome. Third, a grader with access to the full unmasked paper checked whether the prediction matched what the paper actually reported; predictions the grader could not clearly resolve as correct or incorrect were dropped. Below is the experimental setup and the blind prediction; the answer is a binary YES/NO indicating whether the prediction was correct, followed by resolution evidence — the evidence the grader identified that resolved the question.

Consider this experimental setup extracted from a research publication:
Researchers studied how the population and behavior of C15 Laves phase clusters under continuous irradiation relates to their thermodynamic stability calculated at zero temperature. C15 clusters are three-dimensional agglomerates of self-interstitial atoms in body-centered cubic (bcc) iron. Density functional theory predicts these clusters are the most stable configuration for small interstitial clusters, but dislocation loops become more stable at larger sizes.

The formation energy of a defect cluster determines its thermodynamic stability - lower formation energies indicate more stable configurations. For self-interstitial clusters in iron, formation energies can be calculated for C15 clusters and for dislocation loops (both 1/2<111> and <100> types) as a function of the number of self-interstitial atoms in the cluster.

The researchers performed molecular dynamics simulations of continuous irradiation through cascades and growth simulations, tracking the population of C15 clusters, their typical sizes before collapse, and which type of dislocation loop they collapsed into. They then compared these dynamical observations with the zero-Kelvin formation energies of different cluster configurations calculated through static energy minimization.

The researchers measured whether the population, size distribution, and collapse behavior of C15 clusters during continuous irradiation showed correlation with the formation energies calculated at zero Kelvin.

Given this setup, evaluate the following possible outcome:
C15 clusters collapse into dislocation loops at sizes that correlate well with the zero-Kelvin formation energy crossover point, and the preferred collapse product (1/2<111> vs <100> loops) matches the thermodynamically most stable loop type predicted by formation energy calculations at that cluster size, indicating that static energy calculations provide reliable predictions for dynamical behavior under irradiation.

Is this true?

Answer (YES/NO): YES